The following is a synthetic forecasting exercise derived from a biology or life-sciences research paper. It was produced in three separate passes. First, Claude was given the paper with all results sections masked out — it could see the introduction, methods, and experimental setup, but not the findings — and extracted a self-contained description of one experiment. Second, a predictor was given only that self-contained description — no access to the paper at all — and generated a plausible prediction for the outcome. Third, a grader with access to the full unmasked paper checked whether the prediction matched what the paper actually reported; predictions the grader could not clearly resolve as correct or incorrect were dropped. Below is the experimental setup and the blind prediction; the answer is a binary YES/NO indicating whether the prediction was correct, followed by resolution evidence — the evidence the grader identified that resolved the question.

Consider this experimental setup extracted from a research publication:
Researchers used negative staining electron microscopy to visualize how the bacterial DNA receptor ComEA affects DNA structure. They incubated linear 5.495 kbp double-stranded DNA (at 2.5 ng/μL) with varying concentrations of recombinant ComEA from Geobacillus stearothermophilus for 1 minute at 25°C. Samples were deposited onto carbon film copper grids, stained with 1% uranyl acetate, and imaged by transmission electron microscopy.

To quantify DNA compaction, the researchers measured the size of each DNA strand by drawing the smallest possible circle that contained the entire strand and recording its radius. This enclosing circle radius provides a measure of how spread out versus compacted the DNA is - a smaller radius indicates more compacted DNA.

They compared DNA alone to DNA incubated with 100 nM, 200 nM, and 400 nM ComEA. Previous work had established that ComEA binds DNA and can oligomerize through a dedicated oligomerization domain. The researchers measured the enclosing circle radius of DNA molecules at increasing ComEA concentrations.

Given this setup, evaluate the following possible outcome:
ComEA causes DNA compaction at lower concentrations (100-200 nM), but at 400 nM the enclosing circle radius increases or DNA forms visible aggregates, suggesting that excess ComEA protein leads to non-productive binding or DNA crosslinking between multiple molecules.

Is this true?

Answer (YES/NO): NO